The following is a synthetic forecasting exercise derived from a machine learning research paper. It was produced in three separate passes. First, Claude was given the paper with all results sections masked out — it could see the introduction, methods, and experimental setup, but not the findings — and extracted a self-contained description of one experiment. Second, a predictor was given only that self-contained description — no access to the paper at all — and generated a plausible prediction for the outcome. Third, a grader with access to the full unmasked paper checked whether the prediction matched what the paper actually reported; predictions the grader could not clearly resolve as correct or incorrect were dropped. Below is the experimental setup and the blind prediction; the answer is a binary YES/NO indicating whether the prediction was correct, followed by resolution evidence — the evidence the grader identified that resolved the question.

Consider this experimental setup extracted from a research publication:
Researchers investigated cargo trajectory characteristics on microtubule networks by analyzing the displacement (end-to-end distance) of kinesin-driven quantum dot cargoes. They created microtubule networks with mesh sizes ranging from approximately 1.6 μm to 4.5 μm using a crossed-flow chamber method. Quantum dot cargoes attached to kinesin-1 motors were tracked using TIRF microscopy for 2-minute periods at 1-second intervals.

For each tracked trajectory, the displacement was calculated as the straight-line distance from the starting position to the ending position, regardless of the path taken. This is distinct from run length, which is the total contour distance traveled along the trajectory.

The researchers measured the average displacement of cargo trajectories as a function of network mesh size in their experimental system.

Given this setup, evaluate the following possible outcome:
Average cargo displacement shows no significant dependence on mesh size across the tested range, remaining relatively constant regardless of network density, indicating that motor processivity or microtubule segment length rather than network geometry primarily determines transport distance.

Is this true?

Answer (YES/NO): NO